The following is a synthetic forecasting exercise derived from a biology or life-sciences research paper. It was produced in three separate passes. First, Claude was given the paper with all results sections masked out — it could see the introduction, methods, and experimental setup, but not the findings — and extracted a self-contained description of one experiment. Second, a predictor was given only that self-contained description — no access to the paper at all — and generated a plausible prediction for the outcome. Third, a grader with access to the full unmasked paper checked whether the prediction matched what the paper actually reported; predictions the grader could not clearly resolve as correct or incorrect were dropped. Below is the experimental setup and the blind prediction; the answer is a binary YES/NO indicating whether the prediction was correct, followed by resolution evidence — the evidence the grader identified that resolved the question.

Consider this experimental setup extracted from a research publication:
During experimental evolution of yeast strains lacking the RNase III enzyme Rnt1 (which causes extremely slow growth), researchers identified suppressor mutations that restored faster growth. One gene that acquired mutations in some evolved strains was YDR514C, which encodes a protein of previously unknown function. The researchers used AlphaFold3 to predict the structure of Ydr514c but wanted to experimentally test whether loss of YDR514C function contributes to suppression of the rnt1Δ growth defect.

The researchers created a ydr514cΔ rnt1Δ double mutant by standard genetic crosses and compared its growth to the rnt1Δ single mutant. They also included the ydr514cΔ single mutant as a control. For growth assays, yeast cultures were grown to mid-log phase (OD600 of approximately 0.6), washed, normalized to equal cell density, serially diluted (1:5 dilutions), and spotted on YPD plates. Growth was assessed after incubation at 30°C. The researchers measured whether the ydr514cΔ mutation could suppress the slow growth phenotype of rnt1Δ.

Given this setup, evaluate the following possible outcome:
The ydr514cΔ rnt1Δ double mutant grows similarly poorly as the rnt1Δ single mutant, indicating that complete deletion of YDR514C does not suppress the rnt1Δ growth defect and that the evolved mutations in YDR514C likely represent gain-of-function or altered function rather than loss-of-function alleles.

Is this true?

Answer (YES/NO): NO